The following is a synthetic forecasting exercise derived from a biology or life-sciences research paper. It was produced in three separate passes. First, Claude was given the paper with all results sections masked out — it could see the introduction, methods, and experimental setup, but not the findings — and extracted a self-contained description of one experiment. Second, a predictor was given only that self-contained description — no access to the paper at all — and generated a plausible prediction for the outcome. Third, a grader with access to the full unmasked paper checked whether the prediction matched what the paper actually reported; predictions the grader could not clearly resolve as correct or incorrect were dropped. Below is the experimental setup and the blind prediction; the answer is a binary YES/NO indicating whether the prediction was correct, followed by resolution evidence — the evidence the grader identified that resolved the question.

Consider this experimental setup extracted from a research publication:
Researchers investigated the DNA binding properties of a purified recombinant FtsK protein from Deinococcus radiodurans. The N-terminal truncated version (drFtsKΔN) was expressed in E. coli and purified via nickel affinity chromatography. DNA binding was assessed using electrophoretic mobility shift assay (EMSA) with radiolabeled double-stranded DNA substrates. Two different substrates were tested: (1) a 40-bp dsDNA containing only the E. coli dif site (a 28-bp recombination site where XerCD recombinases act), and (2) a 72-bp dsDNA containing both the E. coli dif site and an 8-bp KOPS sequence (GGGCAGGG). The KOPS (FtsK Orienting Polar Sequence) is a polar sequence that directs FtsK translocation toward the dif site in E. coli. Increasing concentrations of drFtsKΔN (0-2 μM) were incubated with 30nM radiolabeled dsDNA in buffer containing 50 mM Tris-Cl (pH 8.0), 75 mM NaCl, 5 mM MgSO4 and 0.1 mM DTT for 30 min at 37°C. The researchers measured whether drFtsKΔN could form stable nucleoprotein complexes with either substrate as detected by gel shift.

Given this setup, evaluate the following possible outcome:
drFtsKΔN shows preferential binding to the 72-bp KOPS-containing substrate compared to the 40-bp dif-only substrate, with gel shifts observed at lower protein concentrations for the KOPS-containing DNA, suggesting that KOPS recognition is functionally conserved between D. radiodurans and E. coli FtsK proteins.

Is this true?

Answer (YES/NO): NO